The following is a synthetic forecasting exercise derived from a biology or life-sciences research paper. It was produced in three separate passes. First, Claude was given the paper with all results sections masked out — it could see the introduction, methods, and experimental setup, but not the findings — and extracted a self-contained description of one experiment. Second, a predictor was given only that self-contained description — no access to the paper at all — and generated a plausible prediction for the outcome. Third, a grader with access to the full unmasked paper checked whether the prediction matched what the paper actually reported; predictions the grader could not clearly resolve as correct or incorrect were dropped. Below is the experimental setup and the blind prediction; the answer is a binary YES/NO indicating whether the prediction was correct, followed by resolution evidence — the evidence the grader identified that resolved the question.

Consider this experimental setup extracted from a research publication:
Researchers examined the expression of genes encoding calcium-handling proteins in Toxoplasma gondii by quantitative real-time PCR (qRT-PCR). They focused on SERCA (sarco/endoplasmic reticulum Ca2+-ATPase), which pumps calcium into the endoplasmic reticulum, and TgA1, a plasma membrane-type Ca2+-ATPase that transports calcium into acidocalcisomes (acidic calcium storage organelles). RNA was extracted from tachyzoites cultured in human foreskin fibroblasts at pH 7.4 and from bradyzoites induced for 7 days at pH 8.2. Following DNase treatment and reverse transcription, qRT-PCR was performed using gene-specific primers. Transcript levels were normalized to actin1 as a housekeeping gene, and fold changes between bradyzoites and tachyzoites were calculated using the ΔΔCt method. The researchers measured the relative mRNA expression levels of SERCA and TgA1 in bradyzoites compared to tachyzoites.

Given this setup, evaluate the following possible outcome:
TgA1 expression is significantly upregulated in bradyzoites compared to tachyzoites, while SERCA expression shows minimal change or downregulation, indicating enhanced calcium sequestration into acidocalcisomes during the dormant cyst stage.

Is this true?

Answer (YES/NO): NO